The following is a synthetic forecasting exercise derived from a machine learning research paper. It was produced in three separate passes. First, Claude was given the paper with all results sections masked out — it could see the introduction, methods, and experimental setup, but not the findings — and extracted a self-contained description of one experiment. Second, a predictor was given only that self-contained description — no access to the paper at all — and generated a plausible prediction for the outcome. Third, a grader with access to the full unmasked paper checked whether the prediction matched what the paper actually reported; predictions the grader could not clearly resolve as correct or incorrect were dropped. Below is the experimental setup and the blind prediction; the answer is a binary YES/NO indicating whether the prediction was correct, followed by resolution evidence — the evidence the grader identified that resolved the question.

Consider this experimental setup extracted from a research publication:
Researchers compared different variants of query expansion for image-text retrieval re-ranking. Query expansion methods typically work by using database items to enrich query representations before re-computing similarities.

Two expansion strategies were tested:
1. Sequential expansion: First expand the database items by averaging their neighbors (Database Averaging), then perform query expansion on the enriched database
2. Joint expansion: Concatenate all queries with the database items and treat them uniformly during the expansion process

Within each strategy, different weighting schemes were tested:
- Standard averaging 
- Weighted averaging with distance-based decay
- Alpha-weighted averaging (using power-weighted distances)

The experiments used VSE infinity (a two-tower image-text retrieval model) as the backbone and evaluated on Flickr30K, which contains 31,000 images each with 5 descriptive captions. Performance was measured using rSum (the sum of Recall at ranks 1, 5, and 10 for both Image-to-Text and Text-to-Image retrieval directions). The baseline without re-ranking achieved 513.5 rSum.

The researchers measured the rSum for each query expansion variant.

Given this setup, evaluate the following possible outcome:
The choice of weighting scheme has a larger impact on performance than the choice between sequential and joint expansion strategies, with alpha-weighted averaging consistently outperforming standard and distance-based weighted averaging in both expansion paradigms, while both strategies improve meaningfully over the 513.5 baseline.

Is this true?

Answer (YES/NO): NO